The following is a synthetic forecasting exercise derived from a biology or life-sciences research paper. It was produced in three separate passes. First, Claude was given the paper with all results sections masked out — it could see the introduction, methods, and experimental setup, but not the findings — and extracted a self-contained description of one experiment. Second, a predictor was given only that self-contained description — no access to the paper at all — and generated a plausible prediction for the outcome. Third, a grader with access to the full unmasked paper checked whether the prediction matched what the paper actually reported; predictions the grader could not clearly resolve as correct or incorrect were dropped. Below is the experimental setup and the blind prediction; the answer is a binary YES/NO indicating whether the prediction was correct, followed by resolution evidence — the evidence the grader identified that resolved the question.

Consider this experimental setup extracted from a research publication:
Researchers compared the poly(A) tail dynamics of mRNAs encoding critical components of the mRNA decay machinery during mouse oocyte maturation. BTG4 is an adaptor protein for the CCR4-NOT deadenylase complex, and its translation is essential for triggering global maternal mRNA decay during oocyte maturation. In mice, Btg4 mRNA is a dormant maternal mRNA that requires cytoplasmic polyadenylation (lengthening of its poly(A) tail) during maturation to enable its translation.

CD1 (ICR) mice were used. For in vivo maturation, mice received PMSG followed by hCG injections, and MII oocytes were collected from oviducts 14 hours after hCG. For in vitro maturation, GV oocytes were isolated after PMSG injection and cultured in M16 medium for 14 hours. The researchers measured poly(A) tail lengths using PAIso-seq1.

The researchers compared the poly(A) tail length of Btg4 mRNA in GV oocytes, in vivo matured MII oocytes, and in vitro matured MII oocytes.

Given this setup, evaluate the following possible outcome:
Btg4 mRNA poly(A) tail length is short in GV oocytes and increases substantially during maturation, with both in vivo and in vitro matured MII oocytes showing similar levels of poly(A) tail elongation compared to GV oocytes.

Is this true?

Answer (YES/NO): NO